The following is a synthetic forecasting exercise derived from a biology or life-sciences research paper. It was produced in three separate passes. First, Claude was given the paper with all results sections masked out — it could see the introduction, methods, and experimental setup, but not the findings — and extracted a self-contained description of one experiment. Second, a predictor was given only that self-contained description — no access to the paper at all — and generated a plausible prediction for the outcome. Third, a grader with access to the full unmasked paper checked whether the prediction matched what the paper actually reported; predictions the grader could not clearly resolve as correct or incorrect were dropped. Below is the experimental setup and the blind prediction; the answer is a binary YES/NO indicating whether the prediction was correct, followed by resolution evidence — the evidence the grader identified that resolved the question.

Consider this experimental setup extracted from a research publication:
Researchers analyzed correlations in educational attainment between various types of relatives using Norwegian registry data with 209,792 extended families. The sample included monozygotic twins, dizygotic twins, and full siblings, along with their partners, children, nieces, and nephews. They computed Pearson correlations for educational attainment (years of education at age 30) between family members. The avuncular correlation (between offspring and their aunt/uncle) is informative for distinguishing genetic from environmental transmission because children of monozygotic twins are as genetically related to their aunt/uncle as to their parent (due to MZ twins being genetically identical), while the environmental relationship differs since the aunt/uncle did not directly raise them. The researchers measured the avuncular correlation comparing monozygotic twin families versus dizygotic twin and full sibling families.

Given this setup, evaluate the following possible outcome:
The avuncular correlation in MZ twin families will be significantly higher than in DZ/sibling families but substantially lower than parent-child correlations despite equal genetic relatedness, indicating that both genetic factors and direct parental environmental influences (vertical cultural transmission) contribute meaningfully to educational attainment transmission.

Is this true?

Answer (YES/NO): NO